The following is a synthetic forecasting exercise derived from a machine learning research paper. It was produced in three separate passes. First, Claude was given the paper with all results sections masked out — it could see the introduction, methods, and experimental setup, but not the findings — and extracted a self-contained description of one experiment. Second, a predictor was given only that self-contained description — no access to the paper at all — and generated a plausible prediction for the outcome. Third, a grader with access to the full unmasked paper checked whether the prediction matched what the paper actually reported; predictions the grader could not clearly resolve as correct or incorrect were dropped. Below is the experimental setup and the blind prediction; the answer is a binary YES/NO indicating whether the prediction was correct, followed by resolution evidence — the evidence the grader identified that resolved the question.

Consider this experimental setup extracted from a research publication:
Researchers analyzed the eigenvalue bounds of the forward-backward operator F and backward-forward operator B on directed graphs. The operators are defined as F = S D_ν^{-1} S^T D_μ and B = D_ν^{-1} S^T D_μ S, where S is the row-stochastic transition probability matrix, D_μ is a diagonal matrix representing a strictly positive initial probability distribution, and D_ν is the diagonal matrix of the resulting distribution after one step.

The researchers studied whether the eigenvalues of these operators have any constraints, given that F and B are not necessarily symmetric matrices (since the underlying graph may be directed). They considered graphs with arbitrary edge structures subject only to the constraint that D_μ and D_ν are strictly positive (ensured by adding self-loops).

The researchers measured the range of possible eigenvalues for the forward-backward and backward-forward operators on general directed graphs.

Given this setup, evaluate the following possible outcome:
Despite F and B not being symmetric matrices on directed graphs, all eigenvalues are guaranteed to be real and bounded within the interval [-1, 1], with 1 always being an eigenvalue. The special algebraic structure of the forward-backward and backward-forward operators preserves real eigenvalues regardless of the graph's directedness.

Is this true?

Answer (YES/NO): NO